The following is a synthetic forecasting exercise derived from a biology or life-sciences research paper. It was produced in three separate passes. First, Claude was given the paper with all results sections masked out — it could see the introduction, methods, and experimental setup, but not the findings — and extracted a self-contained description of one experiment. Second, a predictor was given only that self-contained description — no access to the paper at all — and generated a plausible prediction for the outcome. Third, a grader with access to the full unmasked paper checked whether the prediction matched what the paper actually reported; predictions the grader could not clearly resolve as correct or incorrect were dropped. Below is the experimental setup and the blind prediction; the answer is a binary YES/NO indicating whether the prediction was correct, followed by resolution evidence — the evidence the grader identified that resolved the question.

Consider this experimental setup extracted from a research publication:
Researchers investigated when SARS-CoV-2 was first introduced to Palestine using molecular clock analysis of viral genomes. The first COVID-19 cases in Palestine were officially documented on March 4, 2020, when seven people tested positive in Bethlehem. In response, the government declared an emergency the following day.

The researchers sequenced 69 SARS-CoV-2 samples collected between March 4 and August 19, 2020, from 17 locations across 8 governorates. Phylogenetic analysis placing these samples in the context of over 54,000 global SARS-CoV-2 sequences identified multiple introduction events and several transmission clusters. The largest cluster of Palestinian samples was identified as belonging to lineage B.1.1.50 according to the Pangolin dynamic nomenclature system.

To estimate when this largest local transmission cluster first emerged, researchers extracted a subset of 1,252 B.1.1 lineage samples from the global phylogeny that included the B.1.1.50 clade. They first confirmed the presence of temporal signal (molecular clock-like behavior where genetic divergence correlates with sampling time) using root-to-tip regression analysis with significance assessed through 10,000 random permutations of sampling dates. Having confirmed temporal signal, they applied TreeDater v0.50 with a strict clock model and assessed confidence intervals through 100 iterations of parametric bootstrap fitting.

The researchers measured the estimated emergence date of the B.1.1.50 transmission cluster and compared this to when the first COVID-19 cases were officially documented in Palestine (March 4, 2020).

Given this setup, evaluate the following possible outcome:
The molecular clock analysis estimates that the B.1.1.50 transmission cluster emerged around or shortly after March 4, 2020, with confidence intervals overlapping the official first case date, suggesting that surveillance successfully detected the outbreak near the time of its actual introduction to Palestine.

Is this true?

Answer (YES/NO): NO